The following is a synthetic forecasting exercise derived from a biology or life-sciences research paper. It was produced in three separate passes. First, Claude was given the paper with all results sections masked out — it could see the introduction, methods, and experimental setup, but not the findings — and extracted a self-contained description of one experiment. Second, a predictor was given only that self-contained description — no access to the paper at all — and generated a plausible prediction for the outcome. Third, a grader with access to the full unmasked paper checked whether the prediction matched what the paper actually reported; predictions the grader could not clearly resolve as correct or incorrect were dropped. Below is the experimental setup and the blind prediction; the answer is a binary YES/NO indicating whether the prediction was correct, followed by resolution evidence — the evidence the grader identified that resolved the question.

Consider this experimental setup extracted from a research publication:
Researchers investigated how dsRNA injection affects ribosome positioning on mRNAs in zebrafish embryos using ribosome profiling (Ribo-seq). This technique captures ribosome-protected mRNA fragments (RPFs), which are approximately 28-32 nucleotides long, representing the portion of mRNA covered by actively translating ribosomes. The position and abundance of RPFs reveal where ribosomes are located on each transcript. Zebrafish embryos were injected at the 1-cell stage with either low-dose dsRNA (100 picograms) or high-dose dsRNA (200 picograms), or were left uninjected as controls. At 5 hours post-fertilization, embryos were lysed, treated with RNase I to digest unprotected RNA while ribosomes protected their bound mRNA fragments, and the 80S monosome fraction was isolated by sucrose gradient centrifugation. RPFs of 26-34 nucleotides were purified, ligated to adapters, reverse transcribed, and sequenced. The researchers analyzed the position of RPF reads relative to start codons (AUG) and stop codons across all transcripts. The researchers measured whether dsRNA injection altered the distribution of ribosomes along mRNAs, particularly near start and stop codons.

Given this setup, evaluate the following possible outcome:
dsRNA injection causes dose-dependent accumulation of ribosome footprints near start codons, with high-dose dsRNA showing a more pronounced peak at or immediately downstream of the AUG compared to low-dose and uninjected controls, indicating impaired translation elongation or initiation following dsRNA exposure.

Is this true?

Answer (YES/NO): NO